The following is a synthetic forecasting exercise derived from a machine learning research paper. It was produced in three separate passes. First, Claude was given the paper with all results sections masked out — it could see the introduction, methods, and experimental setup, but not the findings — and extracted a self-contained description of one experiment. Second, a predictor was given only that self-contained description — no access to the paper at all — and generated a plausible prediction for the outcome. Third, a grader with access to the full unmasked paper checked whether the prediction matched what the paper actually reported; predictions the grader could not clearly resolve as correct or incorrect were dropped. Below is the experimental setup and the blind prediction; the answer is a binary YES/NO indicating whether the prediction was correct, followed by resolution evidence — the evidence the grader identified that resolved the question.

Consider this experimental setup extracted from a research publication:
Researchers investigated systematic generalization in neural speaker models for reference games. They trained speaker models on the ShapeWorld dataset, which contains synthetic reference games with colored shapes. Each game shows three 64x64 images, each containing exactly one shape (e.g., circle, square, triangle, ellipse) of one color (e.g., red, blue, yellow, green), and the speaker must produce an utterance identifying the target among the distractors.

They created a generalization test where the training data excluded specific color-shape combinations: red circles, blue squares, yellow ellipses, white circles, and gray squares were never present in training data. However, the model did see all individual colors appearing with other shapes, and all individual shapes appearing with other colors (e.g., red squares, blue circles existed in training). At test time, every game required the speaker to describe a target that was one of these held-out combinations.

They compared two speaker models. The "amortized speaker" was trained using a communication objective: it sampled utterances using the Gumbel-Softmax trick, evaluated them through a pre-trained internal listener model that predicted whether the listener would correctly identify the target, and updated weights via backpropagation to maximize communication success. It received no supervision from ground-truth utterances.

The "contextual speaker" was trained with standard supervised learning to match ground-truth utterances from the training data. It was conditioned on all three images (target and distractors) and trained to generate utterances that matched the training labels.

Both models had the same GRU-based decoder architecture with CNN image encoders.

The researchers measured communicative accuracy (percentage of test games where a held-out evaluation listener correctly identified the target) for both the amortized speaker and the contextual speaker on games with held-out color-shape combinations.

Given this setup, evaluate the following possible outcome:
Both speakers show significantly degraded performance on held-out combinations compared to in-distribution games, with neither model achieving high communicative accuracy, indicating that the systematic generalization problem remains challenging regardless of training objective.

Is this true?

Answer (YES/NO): NO